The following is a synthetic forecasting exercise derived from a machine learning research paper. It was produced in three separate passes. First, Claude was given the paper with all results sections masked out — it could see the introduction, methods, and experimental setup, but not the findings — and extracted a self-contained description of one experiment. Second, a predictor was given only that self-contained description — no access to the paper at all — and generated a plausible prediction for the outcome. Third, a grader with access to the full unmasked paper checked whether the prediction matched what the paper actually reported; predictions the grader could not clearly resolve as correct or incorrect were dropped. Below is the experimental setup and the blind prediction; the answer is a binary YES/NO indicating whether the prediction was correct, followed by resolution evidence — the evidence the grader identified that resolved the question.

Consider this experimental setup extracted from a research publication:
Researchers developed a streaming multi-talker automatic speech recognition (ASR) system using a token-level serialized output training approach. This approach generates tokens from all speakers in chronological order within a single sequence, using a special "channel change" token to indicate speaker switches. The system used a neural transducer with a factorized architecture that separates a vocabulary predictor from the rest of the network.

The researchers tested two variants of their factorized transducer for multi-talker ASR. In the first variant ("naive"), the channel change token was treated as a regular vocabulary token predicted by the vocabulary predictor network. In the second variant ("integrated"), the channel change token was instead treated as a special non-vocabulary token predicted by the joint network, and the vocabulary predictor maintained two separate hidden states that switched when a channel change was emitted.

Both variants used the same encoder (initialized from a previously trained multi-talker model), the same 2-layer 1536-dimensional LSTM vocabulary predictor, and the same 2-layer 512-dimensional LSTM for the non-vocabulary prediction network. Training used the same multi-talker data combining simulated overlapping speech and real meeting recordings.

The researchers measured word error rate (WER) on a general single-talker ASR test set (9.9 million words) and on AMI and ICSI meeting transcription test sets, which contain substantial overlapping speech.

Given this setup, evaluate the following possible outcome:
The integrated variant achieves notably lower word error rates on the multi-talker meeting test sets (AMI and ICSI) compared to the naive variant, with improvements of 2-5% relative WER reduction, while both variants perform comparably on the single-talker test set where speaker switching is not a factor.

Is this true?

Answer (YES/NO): NO